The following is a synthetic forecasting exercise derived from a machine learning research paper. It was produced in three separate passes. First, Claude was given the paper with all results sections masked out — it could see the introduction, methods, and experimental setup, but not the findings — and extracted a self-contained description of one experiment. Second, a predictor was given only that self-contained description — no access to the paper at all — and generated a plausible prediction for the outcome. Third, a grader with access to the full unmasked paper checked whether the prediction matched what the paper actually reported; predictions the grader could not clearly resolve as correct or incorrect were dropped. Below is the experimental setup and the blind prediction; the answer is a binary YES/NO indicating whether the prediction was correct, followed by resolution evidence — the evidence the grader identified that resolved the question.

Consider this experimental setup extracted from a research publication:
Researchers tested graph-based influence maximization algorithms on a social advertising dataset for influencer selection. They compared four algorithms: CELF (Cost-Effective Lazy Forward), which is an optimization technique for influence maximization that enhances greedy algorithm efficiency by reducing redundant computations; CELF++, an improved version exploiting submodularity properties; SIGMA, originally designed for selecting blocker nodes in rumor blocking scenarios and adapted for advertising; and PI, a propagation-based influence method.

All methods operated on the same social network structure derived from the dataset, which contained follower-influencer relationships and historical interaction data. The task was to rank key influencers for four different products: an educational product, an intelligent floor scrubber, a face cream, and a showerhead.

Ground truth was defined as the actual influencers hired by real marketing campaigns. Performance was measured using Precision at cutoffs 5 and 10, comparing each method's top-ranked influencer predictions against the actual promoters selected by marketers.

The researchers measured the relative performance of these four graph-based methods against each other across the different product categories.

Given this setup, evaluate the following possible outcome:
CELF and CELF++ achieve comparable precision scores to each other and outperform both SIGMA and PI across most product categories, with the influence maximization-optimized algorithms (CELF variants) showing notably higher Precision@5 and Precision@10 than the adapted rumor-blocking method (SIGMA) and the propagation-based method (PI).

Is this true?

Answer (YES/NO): NO